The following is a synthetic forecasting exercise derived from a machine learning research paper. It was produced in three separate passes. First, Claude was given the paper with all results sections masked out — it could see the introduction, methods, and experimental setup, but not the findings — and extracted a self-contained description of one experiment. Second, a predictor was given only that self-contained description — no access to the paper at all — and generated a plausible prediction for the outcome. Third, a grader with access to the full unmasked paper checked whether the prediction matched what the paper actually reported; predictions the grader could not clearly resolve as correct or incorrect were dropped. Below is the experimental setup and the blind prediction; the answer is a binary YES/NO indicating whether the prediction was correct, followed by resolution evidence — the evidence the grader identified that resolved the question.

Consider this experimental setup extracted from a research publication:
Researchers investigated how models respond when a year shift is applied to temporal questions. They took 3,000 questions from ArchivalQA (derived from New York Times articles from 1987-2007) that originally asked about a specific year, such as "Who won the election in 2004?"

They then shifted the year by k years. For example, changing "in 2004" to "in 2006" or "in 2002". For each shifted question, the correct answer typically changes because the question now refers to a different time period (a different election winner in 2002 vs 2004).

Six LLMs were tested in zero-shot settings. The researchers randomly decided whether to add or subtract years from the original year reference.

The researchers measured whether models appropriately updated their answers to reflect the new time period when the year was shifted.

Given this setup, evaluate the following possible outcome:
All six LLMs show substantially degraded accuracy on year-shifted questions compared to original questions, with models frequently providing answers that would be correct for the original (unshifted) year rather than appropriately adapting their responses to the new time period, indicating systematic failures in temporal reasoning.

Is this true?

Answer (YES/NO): NO